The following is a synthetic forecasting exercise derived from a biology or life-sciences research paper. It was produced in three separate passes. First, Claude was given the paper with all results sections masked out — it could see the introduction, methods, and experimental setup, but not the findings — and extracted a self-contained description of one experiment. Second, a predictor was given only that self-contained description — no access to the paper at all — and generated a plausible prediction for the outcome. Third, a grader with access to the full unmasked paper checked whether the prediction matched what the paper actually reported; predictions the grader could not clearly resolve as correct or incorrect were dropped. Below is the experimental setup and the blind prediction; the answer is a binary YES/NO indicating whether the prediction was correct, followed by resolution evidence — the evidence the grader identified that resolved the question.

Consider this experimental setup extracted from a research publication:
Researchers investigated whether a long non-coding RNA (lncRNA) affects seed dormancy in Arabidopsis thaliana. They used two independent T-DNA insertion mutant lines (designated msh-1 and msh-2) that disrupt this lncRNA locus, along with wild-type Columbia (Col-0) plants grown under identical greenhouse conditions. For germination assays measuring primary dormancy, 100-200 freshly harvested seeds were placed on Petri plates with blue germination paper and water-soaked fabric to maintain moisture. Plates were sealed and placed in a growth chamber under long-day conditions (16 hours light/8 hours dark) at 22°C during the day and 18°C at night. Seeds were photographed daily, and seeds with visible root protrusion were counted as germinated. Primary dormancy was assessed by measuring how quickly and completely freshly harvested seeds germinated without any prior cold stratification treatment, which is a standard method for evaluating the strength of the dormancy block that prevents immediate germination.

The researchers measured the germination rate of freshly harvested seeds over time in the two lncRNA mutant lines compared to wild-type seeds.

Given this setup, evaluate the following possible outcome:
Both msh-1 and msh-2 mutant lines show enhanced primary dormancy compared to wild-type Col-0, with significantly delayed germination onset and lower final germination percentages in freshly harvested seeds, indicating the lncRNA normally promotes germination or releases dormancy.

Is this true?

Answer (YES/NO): NO